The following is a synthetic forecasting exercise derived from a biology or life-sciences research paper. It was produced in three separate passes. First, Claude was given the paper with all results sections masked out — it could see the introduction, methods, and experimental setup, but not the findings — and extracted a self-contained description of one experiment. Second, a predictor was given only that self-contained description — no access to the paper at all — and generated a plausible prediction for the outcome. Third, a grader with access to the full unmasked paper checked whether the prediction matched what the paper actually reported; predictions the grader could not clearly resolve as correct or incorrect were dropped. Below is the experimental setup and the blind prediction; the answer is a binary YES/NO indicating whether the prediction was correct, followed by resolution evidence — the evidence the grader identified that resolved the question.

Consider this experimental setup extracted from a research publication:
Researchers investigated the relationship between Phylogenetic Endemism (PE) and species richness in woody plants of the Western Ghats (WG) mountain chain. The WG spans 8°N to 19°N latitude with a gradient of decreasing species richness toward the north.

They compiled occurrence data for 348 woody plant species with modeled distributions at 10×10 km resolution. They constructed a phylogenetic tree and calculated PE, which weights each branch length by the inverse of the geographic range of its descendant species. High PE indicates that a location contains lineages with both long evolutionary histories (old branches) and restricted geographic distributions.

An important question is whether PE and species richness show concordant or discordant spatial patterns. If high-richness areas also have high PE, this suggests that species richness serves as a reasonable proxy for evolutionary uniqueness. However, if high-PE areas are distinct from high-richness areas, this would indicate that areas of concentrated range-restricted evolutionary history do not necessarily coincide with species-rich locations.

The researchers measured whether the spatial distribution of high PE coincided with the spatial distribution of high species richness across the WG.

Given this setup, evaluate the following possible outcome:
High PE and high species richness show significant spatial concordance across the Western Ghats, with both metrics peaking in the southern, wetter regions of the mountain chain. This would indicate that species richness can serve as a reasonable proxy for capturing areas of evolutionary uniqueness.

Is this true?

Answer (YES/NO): YES